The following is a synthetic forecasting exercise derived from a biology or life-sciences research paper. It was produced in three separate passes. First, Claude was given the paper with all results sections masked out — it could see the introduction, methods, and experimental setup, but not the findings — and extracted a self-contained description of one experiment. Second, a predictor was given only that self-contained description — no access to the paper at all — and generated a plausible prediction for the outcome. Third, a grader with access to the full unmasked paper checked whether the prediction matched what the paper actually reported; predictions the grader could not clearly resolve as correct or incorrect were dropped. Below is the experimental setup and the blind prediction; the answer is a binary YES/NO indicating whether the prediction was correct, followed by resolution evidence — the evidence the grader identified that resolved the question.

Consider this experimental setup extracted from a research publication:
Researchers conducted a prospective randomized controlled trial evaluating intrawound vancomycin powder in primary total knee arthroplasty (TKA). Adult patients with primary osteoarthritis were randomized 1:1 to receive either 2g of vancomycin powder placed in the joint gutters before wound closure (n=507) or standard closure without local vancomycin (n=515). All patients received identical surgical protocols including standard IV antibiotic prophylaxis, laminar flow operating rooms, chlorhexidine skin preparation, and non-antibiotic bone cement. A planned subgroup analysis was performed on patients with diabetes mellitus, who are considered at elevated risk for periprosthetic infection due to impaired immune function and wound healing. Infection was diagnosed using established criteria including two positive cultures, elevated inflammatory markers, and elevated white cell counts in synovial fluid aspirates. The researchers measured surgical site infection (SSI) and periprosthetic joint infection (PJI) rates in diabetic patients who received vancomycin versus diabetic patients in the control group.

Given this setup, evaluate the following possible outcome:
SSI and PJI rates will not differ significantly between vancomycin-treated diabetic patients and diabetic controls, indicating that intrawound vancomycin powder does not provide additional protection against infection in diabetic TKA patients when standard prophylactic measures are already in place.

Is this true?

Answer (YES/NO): YES